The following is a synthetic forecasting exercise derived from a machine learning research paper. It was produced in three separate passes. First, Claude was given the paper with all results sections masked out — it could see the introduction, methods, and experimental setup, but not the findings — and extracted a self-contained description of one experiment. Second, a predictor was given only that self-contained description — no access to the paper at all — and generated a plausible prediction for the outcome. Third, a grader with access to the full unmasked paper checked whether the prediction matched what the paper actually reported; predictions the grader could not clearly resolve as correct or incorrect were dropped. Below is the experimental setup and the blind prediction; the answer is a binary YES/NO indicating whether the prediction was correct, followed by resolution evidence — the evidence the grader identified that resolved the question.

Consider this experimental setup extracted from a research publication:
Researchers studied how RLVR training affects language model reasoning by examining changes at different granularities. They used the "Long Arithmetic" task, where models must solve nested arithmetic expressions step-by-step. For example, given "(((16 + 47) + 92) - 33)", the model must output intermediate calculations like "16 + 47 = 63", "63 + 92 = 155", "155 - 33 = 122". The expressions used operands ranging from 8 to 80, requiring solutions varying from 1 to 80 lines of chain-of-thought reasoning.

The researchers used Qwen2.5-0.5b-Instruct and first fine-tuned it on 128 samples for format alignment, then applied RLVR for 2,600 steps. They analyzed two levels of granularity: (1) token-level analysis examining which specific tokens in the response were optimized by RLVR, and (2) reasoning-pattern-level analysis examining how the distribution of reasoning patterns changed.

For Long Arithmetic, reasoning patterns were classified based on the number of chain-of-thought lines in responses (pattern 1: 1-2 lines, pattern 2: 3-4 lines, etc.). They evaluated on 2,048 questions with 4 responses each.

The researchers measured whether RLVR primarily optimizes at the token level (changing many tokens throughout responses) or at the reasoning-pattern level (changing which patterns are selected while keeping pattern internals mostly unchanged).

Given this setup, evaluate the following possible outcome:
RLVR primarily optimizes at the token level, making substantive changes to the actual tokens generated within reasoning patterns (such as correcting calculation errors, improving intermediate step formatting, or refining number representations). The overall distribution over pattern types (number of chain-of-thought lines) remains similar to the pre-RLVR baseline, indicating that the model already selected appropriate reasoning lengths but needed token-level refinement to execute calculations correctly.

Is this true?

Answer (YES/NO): NO